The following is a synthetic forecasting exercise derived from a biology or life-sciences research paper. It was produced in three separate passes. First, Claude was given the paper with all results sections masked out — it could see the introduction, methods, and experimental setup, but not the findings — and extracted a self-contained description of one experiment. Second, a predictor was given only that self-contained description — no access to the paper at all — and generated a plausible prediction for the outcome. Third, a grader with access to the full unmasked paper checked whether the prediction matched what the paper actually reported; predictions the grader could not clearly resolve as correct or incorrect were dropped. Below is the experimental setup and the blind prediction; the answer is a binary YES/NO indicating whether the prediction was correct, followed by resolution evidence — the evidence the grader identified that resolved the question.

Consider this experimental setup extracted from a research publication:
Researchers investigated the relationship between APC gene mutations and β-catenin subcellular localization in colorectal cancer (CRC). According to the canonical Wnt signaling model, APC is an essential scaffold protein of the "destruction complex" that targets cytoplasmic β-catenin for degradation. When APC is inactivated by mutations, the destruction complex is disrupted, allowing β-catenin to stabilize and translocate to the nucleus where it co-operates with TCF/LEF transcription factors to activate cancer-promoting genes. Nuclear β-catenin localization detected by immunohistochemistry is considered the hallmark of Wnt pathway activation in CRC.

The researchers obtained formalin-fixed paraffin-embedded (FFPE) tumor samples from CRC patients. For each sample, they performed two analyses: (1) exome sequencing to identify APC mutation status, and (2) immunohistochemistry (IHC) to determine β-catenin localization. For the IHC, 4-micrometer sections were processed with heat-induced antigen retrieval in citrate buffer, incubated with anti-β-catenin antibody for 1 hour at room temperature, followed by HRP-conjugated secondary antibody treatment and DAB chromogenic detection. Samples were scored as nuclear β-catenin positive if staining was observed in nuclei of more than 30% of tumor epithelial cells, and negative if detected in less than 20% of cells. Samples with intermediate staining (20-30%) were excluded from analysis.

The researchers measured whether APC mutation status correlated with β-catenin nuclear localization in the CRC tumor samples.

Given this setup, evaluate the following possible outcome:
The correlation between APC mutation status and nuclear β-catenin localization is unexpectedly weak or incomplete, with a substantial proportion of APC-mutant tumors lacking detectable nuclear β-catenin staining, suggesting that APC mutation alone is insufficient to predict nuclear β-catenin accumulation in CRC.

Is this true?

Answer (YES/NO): YES